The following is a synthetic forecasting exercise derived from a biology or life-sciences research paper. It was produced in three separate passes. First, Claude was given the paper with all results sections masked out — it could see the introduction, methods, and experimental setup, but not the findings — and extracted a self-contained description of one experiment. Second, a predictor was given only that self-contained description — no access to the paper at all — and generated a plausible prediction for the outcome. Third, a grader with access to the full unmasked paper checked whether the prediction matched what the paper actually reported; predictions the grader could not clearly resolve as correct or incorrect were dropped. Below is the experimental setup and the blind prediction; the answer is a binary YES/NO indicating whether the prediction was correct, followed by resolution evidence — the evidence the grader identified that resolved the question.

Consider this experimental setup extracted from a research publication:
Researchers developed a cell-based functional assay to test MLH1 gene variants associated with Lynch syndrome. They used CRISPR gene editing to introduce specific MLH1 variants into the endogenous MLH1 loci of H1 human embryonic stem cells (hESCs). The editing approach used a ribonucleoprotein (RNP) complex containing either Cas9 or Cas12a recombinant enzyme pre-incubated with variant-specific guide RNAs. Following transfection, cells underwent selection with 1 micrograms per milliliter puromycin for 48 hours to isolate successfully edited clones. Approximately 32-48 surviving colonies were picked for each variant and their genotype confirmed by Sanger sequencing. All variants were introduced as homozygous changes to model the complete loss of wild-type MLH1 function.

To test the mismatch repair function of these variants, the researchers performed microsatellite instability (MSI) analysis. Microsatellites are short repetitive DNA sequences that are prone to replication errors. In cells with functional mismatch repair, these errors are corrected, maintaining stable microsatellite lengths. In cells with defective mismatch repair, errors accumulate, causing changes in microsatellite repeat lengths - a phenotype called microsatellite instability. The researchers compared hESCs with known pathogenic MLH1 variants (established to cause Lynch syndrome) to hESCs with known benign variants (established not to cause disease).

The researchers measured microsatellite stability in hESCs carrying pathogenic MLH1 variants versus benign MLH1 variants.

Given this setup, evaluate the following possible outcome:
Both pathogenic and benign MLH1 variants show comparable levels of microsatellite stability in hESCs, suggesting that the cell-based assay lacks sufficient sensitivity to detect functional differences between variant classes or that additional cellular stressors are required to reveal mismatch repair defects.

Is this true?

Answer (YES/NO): NO